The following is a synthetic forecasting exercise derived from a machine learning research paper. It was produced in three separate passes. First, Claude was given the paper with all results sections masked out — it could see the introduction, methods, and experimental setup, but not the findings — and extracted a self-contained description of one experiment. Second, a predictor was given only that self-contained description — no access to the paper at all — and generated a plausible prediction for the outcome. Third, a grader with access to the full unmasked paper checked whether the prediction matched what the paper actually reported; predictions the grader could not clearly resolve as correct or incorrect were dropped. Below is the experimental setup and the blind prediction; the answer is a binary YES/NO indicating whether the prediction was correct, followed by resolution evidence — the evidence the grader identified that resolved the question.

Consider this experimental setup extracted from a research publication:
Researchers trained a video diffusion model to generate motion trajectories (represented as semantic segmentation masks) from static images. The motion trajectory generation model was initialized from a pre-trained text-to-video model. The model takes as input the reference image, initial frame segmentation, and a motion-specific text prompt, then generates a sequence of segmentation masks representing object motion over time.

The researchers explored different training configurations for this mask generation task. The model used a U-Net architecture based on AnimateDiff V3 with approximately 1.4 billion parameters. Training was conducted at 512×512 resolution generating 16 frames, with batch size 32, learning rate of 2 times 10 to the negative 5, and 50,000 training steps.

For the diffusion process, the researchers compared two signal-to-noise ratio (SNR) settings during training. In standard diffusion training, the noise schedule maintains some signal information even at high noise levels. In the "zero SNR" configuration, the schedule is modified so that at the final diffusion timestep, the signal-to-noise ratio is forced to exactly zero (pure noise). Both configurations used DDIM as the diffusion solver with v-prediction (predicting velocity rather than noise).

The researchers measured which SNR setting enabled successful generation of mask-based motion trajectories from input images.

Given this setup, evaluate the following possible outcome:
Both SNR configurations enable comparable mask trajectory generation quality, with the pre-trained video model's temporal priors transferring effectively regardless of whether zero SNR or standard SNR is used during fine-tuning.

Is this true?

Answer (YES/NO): NO